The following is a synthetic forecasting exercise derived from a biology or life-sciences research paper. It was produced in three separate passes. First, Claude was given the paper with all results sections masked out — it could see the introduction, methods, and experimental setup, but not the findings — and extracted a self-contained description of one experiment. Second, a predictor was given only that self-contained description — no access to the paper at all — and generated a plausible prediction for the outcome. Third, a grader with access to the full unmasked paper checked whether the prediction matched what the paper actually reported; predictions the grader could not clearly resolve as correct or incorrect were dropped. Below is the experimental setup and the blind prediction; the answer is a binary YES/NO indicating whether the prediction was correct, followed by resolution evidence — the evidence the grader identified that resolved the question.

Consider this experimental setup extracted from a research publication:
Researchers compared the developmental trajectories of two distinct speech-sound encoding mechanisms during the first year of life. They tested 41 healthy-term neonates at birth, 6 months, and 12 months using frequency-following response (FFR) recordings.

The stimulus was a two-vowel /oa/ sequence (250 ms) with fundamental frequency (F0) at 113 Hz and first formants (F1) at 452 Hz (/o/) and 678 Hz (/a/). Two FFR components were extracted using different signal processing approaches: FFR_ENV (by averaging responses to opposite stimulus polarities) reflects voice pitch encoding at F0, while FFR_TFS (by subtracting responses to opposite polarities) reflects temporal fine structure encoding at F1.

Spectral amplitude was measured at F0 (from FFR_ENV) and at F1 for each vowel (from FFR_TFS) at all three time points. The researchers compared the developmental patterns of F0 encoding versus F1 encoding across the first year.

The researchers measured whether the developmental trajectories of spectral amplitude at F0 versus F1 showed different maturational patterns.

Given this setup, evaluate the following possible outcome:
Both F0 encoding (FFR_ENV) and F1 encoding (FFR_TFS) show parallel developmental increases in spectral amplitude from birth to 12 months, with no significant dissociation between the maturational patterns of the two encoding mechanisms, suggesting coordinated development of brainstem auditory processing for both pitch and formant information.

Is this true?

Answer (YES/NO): NO